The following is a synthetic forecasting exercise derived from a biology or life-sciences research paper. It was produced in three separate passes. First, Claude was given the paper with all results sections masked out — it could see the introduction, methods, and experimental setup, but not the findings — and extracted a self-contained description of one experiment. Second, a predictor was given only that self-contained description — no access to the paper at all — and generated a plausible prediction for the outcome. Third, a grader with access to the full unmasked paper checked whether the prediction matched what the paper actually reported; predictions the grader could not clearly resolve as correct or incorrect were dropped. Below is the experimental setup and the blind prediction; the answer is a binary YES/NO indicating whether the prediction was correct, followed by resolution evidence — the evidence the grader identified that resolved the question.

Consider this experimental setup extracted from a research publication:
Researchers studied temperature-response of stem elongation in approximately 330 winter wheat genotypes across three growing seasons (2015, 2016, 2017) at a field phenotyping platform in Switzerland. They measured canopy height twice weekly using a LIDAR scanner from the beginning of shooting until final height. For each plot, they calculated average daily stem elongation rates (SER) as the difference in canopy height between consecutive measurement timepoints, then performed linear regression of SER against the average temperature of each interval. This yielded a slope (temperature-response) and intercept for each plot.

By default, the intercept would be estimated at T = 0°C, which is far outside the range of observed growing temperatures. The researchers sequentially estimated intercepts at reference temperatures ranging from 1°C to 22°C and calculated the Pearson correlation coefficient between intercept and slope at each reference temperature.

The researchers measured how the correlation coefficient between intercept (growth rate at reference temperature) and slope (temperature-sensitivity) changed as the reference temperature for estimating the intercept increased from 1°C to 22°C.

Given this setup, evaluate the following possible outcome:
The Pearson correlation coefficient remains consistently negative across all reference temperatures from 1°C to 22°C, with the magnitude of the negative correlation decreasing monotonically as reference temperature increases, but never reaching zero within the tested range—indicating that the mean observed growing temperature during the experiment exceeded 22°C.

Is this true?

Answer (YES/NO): NO